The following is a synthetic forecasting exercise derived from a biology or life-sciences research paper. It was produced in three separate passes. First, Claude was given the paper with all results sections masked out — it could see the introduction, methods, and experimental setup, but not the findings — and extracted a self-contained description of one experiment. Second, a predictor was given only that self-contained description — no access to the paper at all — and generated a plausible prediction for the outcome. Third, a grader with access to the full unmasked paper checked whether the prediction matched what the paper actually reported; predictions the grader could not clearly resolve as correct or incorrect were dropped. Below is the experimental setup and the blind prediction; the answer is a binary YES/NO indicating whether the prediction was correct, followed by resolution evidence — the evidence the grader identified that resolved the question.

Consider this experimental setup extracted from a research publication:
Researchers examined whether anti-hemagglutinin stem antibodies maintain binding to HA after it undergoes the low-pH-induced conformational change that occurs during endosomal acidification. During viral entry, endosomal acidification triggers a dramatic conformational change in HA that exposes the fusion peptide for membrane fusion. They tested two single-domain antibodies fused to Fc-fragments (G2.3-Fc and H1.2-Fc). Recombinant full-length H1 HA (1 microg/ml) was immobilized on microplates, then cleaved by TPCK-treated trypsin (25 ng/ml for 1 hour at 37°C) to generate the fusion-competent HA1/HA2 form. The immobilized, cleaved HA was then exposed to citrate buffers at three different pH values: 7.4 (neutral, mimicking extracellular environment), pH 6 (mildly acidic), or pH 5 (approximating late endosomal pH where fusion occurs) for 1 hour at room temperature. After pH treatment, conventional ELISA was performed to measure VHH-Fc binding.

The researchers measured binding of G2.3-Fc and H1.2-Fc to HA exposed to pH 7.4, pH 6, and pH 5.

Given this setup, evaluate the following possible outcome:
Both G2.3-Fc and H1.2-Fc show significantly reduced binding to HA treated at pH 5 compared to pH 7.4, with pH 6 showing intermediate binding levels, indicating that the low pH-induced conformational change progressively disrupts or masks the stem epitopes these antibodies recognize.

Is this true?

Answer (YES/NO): NO